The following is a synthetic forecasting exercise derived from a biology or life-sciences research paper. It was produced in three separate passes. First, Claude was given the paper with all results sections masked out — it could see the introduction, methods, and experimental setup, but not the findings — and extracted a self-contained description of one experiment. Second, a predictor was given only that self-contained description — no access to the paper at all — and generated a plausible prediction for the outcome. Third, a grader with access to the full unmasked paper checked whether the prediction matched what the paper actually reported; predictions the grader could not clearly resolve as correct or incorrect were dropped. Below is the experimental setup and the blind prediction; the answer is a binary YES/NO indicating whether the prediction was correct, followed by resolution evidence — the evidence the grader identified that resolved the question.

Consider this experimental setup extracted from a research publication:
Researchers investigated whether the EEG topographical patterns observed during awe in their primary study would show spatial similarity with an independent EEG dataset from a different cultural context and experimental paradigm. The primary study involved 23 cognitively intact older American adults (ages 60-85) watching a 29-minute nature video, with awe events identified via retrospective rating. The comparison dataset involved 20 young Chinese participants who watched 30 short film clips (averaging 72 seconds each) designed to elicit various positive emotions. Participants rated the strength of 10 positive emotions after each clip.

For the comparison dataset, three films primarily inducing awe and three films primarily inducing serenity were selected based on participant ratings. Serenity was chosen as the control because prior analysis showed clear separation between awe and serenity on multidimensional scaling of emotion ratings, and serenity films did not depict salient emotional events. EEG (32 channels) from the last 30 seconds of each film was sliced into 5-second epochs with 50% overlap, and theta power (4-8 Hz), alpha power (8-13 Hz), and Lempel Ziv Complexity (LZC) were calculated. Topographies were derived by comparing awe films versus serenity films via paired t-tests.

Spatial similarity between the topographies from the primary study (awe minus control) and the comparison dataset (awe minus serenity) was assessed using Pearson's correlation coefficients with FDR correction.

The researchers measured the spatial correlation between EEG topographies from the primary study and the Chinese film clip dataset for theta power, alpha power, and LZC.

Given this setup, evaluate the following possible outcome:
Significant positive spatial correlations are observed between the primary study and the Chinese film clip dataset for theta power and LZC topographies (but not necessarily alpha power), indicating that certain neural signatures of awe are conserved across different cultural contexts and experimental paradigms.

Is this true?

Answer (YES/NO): NO